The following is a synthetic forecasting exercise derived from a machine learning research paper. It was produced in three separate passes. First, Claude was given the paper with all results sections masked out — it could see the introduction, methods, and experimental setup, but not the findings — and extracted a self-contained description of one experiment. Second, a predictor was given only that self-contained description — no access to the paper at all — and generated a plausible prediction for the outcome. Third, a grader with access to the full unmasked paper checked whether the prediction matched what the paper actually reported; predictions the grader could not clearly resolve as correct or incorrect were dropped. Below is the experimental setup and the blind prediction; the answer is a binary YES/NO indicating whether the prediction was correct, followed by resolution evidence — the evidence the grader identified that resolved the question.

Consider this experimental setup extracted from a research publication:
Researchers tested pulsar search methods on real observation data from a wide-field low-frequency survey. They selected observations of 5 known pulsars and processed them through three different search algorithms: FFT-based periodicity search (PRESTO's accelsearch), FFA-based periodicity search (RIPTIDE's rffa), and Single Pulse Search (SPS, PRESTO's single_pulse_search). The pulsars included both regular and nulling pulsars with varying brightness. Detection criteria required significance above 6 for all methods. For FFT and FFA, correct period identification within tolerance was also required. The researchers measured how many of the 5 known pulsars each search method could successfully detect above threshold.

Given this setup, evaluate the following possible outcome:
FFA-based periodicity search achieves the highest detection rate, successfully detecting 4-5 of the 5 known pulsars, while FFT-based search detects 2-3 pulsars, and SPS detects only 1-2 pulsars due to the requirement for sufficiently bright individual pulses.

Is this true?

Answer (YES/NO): NO